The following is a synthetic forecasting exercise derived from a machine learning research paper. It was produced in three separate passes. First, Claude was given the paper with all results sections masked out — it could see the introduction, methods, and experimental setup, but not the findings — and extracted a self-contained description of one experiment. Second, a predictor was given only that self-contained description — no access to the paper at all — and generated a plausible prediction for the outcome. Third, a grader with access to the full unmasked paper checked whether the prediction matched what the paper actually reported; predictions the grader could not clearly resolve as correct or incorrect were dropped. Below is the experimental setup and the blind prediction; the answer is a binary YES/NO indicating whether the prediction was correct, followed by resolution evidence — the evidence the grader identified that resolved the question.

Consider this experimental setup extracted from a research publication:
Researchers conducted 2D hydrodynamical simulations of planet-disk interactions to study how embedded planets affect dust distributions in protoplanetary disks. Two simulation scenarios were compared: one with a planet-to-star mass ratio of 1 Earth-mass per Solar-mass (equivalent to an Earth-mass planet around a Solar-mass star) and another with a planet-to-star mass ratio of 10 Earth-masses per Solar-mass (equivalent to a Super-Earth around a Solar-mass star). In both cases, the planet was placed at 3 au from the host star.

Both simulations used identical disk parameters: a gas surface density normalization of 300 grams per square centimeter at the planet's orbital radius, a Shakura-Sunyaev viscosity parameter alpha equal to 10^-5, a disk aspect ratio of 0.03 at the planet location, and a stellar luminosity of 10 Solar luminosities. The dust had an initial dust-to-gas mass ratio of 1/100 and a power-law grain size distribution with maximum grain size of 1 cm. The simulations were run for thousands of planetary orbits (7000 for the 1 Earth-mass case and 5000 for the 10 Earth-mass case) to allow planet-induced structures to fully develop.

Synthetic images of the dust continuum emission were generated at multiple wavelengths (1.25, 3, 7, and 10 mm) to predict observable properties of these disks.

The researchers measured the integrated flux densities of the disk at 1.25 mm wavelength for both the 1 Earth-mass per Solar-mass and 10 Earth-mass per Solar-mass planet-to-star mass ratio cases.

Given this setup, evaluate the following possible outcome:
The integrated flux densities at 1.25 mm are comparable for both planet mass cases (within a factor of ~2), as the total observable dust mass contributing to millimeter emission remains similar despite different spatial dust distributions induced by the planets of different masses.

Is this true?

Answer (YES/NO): NO